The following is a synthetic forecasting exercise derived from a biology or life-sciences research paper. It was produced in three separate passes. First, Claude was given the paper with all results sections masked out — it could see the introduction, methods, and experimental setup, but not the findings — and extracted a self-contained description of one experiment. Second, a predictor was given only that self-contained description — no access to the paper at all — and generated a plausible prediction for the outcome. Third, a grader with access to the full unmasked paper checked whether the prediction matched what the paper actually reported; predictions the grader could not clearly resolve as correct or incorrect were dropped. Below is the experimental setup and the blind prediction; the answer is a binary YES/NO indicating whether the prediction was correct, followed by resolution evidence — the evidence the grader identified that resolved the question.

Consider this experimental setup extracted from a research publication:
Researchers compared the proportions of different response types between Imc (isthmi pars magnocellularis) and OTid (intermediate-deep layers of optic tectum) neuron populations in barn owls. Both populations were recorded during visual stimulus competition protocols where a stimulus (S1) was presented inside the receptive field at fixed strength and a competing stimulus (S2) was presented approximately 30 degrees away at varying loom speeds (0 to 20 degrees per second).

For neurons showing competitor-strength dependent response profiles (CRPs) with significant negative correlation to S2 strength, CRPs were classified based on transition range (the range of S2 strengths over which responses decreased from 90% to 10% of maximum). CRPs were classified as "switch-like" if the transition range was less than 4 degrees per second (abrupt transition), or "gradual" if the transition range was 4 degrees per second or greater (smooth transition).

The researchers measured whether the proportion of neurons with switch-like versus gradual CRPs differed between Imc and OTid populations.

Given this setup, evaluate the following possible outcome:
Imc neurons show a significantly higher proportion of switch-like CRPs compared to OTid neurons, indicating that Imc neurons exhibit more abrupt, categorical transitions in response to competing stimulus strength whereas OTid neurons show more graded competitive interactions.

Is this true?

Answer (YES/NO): YES